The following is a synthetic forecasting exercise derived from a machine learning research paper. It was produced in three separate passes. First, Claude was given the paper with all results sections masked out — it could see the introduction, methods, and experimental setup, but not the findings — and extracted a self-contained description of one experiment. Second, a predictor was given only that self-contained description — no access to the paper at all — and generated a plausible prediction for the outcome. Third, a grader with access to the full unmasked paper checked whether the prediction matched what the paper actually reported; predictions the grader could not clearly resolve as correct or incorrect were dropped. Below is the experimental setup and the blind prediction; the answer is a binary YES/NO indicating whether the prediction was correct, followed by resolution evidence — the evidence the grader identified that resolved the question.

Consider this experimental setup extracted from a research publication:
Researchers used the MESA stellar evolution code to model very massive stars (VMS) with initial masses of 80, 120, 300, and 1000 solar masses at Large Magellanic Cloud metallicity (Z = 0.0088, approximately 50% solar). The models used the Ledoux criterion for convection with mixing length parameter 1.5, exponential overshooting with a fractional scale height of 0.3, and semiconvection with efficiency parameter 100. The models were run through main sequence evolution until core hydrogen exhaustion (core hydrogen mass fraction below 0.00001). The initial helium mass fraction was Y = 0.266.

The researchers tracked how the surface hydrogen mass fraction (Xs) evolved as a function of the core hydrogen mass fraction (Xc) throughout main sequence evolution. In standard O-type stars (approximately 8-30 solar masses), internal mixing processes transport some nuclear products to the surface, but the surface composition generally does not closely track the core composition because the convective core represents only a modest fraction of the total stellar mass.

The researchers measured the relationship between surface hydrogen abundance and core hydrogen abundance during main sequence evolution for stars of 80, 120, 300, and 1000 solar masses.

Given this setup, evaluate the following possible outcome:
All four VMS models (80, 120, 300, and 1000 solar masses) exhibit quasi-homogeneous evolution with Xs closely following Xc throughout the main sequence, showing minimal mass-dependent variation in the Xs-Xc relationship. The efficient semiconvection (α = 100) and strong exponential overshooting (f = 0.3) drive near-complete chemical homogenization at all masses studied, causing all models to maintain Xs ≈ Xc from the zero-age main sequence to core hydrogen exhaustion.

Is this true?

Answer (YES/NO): NO